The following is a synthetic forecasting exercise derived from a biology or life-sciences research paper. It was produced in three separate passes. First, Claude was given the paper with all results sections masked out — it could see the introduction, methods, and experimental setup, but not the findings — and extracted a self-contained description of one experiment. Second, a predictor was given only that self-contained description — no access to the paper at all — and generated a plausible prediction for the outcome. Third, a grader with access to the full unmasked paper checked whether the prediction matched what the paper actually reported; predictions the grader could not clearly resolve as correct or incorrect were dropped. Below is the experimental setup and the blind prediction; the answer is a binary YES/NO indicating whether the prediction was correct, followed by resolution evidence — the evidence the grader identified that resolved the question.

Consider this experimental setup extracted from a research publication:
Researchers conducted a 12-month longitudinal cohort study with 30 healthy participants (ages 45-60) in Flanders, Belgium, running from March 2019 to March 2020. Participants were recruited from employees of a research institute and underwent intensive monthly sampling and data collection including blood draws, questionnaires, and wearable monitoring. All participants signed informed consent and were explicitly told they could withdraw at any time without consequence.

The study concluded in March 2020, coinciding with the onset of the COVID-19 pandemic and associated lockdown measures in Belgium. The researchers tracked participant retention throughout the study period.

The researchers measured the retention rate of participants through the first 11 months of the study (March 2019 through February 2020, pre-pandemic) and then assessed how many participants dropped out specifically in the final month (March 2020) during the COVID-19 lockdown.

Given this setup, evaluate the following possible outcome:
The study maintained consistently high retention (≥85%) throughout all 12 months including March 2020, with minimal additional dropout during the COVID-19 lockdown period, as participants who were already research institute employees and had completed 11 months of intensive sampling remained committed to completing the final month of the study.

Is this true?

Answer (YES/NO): NO